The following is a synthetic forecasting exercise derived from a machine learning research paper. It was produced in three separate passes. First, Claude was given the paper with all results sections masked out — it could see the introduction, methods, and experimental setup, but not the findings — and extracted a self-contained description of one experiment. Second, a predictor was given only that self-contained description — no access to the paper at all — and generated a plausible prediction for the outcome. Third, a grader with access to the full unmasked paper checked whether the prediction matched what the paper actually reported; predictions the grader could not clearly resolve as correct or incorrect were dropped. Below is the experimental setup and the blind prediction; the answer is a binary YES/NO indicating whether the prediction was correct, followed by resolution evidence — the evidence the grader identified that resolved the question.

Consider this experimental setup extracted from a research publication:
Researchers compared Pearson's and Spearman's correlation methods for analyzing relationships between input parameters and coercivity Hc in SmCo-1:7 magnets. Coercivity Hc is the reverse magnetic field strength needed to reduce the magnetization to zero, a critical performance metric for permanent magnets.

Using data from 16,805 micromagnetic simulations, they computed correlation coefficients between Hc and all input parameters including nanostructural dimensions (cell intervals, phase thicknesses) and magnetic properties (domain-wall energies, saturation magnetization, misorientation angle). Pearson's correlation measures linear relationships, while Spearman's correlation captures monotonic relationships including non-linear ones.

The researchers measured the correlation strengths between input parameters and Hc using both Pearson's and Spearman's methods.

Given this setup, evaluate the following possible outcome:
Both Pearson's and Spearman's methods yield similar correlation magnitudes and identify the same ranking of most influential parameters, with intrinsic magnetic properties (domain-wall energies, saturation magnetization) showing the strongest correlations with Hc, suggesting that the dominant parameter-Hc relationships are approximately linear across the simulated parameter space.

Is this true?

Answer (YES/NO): NO